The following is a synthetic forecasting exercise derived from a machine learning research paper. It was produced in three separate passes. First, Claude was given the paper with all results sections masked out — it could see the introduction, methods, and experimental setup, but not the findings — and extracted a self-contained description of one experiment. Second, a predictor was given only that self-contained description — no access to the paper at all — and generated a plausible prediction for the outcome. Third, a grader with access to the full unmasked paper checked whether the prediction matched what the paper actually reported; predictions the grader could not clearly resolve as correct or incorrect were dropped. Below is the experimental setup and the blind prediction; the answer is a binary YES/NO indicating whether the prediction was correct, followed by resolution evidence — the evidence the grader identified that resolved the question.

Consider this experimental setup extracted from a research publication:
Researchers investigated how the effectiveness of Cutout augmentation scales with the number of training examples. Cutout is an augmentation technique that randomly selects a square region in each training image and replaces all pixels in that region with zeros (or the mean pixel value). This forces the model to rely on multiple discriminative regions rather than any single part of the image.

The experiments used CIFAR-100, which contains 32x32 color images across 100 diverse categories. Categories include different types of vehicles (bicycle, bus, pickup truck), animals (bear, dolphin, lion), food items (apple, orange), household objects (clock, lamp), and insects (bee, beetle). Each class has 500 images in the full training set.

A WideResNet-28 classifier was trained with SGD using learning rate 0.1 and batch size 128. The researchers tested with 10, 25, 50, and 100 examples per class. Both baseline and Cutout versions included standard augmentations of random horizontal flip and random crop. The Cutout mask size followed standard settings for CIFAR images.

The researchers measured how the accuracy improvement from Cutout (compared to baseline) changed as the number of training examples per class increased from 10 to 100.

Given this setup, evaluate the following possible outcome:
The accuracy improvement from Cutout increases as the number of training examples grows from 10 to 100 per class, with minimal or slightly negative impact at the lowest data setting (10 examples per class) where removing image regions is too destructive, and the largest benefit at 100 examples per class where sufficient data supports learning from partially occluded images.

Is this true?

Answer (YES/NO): NO